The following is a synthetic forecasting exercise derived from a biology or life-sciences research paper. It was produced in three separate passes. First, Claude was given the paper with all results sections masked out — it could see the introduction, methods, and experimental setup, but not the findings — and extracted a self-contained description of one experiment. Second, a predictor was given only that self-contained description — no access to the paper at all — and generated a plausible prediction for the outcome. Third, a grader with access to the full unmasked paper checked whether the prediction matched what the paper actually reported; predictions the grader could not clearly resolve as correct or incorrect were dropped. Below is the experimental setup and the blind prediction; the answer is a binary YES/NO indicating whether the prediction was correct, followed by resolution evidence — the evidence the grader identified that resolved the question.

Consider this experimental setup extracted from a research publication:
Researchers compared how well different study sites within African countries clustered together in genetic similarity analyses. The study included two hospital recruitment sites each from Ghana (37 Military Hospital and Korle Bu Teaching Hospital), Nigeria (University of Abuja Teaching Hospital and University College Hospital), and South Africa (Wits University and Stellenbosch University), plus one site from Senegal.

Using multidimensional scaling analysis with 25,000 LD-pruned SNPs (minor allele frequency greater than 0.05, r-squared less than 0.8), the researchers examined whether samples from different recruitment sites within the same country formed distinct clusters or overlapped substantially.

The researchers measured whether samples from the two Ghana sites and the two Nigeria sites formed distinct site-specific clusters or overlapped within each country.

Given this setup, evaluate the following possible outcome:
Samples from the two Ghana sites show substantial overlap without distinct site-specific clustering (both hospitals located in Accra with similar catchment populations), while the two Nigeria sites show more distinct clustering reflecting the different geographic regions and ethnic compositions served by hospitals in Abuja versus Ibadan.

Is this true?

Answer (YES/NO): YES